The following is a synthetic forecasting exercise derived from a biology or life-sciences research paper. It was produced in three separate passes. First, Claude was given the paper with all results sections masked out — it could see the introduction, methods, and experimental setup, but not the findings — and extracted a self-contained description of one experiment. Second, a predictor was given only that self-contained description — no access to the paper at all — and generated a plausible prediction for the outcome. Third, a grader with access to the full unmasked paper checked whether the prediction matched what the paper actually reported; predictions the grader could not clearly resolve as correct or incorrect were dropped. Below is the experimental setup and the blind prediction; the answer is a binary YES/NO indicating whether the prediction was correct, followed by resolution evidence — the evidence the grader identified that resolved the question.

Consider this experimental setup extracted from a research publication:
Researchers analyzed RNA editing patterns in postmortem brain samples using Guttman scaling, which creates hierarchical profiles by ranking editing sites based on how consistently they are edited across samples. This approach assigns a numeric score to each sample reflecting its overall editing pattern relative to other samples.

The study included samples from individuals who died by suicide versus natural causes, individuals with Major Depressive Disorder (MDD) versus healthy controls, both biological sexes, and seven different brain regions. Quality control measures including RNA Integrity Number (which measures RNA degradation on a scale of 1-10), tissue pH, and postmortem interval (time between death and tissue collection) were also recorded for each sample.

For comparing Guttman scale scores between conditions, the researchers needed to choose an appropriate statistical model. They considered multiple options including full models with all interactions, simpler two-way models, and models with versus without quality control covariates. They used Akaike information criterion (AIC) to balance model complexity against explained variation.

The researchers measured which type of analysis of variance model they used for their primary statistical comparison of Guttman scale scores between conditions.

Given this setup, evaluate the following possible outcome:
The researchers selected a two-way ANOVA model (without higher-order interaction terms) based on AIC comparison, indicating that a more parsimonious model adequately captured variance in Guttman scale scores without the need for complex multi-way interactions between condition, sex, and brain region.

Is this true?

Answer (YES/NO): NO